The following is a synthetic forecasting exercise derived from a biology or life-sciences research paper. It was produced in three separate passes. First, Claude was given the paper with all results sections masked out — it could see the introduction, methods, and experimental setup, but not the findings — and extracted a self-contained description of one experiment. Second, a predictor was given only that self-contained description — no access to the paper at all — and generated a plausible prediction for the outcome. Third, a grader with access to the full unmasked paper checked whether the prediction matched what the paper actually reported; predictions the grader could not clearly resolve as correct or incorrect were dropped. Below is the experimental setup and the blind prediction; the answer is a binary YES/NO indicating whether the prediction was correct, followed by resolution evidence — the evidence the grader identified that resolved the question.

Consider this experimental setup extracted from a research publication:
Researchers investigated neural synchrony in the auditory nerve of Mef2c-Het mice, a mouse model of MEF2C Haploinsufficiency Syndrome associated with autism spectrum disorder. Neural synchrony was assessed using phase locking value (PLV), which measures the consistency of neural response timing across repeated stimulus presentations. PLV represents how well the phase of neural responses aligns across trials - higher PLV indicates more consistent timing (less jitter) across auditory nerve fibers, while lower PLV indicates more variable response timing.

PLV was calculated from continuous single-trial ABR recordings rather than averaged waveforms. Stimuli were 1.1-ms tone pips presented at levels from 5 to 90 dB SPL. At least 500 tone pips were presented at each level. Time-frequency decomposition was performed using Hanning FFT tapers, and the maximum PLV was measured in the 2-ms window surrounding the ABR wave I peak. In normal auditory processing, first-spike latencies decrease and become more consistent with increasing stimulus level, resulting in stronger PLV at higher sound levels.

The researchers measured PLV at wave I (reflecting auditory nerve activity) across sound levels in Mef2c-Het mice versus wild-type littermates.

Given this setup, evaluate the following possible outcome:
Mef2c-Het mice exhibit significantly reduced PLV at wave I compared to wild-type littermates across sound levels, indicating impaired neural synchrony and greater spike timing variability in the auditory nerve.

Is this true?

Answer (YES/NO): YES